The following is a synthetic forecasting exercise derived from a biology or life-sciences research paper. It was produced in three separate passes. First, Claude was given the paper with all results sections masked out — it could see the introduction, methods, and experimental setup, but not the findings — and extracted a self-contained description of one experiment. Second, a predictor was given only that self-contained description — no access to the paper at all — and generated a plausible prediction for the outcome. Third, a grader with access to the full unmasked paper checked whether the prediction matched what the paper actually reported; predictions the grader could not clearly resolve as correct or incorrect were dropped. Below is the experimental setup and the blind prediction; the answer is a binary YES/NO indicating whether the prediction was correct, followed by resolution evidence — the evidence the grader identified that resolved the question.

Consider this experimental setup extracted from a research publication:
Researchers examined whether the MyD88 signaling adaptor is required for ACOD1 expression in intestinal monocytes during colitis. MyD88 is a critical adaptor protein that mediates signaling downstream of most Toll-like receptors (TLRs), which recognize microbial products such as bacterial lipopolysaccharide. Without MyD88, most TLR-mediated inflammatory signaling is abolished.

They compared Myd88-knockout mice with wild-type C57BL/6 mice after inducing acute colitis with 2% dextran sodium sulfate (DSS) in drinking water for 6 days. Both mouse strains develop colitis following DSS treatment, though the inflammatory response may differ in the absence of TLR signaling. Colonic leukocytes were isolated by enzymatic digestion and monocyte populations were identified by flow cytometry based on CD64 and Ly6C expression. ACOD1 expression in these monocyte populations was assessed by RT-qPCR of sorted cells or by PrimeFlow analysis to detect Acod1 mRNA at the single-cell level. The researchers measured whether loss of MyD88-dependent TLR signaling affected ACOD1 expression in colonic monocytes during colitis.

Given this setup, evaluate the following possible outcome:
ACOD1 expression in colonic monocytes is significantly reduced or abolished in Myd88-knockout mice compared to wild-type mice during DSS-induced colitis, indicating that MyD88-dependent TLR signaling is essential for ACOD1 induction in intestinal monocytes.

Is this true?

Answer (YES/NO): YES